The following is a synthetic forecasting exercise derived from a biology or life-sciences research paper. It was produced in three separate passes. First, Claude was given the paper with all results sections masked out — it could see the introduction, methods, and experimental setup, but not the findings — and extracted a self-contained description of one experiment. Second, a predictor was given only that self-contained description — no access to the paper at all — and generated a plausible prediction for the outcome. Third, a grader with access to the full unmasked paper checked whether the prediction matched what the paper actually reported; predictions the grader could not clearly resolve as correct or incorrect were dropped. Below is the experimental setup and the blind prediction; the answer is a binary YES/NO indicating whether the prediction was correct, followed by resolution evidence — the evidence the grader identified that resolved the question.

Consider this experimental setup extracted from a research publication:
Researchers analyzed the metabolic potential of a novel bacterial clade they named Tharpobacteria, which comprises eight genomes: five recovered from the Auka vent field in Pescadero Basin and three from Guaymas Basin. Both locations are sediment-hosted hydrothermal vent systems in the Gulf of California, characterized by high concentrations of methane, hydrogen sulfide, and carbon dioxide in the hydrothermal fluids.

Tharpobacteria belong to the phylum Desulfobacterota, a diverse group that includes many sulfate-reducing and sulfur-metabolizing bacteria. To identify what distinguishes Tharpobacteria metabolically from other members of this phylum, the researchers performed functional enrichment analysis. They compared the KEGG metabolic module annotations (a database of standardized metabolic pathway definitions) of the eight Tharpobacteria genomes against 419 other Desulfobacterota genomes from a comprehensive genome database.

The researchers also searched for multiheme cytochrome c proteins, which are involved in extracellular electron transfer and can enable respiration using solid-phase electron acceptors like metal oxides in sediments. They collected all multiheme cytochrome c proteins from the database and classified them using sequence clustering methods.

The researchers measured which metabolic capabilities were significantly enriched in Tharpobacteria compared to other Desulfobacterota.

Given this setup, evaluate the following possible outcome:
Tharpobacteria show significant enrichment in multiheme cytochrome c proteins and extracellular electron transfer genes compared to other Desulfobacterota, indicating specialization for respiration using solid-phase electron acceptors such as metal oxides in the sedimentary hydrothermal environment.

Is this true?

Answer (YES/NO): NO